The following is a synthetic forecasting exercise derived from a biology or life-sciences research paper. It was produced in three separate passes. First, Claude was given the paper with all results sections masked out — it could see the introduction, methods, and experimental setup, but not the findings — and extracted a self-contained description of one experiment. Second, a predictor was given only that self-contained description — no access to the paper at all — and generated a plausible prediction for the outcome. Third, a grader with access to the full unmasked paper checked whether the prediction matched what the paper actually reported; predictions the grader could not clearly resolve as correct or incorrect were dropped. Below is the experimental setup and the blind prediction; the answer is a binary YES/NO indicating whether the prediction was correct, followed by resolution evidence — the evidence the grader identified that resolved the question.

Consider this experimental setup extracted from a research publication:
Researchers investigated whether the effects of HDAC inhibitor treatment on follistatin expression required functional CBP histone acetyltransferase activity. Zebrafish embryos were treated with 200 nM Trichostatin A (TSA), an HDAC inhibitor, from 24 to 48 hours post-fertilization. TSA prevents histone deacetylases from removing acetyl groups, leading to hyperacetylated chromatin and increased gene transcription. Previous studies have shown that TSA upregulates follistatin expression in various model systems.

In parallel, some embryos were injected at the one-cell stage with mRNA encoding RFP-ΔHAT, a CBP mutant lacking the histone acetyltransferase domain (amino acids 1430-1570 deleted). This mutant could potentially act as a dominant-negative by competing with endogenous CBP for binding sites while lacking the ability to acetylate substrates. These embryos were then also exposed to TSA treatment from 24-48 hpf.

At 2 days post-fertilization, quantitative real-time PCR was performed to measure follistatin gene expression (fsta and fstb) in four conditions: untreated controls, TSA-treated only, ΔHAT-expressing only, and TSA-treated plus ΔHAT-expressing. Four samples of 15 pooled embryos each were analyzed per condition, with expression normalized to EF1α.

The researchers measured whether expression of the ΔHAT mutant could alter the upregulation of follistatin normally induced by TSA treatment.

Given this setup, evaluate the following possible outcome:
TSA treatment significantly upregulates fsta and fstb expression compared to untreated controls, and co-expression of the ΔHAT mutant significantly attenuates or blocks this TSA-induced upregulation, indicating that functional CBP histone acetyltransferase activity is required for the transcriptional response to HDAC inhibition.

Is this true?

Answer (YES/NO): NO